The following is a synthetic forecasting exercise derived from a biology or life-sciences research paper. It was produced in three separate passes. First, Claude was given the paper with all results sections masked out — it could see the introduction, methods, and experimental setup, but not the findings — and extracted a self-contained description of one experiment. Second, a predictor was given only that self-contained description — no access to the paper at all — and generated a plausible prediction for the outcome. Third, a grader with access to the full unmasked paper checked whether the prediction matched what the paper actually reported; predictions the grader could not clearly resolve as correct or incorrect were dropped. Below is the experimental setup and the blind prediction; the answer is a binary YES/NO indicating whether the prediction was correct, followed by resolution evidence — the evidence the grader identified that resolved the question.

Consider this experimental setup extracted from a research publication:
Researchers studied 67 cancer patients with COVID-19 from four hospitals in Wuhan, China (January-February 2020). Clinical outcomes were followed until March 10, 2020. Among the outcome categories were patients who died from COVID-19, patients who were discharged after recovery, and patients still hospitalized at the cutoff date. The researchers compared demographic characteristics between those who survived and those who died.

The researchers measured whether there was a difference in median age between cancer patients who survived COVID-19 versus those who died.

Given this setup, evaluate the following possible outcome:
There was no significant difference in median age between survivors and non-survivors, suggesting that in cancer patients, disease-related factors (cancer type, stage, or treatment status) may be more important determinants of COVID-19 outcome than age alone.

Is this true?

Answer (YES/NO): NO